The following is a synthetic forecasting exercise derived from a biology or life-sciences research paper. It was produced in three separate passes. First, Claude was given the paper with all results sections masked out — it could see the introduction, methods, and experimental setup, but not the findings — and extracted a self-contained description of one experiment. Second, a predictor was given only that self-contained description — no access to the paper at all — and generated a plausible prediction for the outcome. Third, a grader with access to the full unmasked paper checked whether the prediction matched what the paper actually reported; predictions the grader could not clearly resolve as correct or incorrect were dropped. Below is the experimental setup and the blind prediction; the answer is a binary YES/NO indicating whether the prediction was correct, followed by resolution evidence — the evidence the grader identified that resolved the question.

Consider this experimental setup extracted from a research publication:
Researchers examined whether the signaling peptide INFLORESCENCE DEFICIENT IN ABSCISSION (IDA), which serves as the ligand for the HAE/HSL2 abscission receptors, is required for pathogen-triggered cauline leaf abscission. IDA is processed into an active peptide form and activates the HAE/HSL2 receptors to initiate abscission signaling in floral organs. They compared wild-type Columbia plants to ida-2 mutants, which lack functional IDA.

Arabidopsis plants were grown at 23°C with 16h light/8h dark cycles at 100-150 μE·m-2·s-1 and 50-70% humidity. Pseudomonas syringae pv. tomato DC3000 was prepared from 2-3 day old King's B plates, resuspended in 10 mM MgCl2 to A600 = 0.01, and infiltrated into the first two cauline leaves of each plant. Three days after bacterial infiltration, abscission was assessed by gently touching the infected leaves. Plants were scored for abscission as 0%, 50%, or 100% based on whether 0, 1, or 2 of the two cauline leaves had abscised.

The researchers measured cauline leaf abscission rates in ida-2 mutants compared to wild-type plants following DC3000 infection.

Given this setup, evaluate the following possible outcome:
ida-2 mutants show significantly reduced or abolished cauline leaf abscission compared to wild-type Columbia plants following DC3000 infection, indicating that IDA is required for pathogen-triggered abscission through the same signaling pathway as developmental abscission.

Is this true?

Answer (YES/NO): YES